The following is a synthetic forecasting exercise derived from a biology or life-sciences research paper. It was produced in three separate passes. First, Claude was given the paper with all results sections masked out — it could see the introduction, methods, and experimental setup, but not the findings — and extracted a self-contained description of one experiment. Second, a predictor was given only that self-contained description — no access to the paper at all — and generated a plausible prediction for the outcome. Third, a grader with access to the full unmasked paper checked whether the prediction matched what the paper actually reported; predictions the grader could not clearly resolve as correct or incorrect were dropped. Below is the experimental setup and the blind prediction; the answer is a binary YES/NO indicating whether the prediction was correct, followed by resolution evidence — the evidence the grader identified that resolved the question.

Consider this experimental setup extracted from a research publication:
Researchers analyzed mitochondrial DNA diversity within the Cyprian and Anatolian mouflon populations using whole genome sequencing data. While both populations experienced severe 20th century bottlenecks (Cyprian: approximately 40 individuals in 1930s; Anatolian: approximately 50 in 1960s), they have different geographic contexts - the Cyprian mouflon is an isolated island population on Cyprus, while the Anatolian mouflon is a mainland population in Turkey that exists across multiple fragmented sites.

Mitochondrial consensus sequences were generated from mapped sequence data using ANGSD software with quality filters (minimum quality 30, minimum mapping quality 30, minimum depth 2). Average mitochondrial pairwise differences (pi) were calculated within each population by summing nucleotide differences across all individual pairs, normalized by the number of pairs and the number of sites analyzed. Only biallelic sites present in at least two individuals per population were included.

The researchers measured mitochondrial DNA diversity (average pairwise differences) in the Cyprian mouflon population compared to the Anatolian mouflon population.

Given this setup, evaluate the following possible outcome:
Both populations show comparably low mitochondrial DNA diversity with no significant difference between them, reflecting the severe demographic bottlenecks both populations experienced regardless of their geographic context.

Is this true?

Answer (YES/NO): NO